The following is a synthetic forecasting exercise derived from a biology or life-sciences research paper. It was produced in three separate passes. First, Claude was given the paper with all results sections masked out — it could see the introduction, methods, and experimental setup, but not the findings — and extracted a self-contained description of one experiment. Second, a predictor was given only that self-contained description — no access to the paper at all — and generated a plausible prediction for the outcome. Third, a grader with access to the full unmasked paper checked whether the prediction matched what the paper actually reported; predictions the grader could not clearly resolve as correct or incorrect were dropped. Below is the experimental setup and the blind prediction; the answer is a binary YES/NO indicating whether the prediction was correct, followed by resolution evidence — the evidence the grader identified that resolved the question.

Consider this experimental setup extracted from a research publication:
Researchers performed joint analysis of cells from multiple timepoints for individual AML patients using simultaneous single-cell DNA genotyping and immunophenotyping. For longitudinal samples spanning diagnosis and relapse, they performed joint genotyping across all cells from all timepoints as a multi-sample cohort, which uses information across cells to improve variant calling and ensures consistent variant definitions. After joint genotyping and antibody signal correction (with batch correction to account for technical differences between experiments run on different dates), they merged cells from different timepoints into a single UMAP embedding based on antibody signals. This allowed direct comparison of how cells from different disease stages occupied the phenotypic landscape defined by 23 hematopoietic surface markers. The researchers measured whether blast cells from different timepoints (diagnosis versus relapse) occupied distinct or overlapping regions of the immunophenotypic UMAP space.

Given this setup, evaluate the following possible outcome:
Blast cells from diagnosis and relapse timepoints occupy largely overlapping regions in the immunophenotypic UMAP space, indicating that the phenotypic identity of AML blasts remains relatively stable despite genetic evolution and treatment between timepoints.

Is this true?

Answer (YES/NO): NO